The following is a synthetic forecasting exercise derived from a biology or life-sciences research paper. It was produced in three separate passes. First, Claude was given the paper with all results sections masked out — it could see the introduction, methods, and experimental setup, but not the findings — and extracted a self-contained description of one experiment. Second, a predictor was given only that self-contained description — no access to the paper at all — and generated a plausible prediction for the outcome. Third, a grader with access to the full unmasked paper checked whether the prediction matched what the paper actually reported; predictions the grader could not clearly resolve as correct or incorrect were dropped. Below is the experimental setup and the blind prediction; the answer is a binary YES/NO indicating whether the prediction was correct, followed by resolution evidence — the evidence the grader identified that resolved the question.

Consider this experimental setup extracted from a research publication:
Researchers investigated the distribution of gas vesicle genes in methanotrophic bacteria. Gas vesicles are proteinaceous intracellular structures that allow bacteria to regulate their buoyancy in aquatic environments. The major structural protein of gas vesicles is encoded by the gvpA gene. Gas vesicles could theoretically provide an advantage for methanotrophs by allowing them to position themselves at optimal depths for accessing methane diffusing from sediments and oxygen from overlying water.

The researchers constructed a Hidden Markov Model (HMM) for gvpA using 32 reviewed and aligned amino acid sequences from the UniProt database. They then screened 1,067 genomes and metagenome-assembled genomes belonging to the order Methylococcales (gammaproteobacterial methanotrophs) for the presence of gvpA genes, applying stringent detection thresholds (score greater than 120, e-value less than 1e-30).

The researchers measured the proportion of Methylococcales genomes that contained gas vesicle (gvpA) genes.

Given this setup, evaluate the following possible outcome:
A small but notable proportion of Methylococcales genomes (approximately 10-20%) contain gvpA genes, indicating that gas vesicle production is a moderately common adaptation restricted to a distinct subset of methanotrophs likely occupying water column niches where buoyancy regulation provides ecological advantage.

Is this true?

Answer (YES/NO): YES